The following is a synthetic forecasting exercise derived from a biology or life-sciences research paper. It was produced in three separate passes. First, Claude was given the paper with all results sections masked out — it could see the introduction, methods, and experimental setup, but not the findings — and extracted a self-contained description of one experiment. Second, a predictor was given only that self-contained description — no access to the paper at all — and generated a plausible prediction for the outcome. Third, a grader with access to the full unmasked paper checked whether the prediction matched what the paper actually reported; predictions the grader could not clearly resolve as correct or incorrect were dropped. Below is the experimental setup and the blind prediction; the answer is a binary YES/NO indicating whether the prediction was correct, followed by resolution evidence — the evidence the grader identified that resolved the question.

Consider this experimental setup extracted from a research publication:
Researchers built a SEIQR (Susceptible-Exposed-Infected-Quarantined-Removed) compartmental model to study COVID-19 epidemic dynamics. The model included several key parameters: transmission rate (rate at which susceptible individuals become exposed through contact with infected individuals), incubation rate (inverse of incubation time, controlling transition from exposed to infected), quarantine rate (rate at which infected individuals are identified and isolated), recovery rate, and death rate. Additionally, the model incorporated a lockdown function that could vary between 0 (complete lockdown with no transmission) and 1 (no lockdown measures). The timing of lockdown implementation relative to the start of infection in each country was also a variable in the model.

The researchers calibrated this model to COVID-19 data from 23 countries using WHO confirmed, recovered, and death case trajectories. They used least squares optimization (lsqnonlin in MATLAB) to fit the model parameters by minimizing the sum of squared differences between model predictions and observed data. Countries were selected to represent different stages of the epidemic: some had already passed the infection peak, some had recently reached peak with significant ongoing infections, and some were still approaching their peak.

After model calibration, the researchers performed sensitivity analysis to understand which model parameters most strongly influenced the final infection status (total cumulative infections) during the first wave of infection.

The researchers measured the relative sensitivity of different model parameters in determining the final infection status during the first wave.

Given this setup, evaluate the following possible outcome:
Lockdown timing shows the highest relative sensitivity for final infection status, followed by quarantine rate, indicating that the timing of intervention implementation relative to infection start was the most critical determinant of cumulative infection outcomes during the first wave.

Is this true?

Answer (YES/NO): NO